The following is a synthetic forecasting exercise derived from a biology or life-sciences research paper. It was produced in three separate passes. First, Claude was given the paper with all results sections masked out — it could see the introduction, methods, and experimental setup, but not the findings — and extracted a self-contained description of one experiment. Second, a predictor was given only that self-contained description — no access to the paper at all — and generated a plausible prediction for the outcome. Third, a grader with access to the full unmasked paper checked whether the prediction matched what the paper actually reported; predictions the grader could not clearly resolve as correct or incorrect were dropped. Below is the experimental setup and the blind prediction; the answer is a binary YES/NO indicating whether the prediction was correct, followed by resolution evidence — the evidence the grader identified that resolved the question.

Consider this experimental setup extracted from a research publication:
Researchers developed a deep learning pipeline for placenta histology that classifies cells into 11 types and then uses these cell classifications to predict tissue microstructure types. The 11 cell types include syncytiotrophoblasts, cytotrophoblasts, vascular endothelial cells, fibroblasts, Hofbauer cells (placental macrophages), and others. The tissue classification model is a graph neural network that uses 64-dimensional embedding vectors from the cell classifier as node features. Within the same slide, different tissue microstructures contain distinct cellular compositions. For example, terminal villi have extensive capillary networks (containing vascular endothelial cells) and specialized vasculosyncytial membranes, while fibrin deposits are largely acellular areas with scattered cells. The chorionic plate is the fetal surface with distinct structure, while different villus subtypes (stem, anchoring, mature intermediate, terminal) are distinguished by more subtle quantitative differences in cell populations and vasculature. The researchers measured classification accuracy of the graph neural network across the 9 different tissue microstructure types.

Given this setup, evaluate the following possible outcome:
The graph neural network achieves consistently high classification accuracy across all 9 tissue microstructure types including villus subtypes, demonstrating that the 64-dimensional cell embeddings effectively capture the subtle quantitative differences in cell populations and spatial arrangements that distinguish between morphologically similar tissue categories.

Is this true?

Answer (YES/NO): NO